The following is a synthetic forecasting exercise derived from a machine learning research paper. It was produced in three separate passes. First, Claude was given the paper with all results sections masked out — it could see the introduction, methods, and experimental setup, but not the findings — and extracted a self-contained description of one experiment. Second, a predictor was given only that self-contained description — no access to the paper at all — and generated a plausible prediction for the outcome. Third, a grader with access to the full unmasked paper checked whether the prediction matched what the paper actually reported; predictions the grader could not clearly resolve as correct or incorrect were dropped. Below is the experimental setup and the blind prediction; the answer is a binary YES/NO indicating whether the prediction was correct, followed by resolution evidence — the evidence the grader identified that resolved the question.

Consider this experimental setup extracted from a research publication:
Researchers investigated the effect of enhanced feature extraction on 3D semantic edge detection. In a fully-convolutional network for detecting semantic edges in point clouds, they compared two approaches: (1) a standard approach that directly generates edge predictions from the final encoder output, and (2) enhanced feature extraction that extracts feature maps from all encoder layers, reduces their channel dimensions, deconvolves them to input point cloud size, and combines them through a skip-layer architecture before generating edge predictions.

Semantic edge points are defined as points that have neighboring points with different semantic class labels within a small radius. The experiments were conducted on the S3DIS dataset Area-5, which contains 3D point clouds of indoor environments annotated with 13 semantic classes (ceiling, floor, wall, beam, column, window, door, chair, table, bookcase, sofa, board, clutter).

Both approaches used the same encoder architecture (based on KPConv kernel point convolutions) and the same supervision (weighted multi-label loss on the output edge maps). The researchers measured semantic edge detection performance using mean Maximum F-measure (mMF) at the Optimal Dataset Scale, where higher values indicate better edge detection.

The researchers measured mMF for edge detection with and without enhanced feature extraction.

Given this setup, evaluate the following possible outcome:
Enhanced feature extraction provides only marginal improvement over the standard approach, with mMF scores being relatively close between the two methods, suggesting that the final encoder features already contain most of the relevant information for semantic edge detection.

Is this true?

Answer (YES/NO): YES